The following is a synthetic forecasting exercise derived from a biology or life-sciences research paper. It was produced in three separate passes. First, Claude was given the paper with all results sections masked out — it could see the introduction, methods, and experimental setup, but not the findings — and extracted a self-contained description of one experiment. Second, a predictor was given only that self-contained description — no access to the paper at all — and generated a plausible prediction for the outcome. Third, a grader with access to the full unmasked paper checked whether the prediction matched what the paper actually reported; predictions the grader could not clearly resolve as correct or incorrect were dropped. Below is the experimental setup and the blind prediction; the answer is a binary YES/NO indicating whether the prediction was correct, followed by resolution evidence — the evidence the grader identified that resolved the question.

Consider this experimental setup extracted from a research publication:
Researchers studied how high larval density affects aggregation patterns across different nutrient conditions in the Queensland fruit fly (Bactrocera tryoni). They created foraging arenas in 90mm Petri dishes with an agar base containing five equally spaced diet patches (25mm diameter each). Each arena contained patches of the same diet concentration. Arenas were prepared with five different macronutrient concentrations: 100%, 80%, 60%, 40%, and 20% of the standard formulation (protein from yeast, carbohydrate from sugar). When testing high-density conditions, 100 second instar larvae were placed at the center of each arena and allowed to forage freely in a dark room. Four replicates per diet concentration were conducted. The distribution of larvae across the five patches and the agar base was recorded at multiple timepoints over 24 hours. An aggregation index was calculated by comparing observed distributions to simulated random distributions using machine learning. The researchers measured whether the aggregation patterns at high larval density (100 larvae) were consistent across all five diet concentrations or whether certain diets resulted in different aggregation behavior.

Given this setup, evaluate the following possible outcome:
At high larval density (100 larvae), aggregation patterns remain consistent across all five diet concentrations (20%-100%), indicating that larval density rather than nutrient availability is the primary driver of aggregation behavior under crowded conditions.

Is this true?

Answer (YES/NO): NO